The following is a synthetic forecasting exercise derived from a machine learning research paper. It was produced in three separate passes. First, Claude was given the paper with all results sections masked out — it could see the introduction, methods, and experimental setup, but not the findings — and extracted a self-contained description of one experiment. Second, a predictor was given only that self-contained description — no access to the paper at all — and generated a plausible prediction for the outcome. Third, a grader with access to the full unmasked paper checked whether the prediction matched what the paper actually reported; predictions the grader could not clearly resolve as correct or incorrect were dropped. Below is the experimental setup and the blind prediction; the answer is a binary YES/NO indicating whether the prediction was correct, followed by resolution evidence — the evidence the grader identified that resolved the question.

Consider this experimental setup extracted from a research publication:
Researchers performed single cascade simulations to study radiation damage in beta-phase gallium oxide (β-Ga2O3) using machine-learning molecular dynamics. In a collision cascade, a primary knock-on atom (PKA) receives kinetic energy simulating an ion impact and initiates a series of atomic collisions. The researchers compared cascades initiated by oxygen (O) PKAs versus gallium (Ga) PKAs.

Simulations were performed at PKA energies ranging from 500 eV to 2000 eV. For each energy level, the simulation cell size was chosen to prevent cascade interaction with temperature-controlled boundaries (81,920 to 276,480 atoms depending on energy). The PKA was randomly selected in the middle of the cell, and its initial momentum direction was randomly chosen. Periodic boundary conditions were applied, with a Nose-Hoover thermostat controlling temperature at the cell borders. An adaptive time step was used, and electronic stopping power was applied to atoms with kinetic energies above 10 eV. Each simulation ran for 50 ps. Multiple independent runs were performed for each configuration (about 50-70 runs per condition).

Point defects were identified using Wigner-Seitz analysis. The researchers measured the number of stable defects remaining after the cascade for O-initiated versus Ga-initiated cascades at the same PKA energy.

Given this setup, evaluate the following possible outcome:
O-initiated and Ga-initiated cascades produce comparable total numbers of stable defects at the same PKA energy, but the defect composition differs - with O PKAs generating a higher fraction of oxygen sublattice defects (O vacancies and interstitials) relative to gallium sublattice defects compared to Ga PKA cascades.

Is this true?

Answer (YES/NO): YES